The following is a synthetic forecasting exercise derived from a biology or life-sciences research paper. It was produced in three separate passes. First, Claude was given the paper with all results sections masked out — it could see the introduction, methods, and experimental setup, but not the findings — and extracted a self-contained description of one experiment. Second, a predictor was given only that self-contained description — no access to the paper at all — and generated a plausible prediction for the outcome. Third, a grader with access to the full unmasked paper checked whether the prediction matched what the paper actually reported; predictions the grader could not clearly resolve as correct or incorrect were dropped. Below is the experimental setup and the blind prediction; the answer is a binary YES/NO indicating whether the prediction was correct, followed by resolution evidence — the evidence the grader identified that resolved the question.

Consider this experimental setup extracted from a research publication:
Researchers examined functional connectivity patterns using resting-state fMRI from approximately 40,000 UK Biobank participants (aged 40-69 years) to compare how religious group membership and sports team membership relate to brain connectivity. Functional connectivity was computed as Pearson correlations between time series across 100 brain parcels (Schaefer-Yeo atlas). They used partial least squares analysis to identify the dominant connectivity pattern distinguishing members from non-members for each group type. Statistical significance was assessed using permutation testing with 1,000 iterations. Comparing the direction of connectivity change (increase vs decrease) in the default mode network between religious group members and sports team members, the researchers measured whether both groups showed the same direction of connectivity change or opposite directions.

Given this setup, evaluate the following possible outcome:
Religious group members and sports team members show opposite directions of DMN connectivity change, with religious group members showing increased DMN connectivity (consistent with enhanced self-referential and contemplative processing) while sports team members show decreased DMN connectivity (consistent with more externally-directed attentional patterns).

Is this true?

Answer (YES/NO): NO